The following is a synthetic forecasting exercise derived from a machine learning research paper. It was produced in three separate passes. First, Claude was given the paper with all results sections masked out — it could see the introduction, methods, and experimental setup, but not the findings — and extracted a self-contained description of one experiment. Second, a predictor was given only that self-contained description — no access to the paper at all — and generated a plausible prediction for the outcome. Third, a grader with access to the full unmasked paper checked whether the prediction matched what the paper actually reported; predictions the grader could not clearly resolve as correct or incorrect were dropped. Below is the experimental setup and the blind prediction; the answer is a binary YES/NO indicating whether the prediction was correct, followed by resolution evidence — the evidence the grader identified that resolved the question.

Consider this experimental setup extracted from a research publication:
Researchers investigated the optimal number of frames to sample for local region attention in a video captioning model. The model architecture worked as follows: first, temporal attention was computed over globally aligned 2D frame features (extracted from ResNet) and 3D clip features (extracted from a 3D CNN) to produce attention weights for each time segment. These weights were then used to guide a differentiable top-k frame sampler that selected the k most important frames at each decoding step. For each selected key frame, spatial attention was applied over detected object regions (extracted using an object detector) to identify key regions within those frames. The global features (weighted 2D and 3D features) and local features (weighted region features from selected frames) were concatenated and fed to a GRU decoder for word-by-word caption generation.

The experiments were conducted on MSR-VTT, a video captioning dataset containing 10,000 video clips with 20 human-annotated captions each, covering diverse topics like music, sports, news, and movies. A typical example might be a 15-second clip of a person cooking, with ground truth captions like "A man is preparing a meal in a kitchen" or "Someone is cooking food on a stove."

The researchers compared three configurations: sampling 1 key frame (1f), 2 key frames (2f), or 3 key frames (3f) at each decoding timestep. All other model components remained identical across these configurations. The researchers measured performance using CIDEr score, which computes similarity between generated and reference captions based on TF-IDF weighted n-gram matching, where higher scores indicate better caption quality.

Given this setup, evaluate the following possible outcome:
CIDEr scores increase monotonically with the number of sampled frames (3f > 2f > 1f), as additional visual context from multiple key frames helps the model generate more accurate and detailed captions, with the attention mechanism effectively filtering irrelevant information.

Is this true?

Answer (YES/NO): NO